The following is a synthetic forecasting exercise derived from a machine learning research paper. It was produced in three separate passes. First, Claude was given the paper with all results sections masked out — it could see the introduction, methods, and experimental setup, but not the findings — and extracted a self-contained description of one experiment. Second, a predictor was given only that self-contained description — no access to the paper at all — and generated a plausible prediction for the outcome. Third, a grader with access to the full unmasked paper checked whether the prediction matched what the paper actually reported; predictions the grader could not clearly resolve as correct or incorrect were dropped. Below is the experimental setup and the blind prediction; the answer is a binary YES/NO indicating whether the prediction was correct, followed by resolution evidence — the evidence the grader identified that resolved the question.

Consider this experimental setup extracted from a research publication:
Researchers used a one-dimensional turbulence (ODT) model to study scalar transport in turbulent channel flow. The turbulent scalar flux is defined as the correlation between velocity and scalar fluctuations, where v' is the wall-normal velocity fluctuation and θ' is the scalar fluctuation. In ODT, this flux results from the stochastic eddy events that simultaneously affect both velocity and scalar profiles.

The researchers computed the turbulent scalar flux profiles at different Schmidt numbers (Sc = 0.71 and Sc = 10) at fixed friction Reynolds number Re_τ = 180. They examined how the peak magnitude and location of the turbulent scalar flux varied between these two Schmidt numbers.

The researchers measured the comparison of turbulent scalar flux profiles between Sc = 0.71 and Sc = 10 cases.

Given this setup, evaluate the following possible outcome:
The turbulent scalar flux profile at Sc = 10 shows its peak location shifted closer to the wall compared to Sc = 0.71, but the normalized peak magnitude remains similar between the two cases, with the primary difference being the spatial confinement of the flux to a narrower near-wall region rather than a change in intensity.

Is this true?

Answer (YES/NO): YES